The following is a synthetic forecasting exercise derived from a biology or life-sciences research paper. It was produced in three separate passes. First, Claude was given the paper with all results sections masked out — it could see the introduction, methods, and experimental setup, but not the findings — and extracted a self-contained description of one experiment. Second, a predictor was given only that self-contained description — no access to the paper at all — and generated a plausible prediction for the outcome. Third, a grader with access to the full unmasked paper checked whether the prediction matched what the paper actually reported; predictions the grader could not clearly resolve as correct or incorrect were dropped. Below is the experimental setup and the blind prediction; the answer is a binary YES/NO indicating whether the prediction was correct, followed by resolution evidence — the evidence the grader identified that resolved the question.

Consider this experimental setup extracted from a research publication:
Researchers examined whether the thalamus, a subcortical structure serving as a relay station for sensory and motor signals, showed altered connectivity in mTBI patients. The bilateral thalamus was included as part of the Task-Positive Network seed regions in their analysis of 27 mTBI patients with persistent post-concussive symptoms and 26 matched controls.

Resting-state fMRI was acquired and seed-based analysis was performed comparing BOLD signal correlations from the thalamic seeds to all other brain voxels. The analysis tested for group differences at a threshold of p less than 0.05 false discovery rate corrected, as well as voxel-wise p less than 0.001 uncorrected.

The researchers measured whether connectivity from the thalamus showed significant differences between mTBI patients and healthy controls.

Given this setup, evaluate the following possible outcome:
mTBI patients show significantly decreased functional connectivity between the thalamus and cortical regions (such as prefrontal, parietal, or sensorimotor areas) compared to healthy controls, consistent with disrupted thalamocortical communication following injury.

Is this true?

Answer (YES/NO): NO